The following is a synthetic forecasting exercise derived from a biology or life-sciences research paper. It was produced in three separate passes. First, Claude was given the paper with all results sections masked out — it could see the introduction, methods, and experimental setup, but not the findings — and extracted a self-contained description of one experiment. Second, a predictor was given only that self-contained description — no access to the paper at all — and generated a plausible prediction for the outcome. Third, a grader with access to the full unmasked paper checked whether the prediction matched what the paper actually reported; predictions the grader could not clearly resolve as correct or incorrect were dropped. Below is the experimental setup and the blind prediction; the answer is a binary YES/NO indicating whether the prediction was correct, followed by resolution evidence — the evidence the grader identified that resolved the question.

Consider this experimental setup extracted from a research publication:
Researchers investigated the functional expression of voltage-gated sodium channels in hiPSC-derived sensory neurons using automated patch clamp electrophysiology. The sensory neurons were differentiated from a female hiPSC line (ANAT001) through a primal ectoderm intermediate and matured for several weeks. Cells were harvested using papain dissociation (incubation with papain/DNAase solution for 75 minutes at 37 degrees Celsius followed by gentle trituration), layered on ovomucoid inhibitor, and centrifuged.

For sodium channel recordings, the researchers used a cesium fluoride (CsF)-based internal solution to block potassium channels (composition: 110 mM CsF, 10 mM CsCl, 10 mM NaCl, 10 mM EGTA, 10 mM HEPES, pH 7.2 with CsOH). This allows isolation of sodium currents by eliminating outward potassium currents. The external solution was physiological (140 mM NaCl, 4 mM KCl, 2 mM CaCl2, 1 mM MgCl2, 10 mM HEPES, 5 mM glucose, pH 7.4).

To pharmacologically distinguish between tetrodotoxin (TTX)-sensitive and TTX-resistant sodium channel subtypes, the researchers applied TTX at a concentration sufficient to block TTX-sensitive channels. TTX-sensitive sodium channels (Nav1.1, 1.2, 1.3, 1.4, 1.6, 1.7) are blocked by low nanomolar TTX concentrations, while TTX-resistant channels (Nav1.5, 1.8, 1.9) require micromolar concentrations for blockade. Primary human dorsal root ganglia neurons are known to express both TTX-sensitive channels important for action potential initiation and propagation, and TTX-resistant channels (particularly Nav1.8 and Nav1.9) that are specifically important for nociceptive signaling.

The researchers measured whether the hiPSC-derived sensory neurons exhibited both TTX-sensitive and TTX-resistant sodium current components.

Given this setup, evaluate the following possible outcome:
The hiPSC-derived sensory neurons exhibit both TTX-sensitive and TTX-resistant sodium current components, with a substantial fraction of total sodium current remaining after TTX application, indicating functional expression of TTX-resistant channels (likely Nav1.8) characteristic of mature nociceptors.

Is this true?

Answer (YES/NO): NO